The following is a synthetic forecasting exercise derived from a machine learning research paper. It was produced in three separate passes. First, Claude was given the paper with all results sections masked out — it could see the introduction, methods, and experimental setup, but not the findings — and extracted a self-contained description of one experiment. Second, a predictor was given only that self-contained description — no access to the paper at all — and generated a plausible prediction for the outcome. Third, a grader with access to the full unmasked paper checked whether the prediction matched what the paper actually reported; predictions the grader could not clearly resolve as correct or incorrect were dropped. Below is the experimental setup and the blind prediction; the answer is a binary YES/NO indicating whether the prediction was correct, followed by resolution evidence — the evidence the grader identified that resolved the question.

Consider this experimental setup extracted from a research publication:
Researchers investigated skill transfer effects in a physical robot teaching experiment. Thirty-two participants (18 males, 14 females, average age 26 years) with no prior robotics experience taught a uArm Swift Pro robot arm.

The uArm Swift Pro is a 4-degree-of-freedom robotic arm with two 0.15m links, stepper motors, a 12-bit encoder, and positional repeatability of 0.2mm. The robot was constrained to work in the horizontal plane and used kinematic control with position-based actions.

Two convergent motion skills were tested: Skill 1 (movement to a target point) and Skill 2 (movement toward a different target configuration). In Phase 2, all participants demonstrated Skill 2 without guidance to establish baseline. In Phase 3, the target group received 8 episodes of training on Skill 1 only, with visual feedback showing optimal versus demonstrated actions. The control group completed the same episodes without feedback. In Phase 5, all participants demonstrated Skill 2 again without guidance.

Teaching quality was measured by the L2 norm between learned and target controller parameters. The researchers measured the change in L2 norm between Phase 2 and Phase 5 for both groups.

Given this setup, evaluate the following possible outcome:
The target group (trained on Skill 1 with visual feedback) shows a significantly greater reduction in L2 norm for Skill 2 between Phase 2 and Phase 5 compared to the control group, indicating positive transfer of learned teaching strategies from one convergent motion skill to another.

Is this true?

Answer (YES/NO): YES